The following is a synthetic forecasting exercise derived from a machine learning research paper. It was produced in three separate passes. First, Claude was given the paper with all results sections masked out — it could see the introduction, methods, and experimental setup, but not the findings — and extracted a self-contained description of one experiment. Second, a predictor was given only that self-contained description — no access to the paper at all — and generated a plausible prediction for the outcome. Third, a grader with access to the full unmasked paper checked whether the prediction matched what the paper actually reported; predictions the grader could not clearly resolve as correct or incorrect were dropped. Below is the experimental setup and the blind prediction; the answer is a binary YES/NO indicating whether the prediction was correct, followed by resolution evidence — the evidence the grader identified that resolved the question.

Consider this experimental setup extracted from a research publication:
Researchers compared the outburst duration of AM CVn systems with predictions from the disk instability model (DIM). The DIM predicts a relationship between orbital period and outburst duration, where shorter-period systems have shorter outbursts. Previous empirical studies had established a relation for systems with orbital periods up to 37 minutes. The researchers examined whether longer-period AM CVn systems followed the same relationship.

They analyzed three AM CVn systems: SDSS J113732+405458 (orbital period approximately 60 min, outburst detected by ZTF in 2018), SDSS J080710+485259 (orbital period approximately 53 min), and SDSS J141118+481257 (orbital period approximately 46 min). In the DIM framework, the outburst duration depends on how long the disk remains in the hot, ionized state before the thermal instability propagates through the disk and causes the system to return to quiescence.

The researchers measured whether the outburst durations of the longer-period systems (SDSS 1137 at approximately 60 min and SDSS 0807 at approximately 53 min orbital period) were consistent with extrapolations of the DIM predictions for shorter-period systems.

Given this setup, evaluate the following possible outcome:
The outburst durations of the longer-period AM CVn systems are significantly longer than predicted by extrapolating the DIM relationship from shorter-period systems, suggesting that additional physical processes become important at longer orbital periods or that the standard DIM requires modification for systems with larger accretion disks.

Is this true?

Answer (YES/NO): YES